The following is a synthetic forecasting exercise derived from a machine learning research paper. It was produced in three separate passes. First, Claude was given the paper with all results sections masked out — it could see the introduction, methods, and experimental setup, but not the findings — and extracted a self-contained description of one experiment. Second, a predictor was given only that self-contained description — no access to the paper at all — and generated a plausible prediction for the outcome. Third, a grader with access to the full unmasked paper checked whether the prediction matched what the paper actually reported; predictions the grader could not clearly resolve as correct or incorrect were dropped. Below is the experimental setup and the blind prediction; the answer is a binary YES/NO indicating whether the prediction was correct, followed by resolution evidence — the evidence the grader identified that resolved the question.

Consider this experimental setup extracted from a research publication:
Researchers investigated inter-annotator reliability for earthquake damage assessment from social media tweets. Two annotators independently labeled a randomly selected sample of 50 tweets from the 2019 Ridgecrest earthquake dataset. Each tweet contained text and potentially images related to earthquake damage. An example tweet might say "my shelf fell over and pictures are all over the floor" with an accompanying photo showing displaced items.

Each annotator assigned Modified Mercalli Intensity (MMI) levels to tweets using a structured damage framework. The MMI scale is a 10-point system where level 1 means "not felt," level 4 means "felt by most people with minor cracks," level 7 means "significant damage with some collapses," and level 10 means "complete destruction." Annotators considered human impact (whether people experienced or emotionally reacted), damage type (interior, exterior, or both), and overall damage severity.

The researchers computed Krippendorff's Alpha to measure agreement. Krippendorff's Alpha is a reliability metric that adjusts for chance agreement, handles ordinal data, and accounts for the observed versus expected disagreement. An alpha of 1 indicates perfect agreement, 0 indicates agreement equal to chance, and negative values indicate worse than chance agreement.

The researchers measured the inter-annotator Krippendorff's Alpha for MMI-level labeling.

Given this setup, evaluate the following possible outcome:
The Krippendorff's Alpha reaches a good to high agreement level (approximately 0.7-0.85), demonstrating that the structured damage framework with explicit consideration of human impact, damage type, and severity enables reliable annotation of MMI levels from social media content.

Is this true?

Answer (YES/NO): NO